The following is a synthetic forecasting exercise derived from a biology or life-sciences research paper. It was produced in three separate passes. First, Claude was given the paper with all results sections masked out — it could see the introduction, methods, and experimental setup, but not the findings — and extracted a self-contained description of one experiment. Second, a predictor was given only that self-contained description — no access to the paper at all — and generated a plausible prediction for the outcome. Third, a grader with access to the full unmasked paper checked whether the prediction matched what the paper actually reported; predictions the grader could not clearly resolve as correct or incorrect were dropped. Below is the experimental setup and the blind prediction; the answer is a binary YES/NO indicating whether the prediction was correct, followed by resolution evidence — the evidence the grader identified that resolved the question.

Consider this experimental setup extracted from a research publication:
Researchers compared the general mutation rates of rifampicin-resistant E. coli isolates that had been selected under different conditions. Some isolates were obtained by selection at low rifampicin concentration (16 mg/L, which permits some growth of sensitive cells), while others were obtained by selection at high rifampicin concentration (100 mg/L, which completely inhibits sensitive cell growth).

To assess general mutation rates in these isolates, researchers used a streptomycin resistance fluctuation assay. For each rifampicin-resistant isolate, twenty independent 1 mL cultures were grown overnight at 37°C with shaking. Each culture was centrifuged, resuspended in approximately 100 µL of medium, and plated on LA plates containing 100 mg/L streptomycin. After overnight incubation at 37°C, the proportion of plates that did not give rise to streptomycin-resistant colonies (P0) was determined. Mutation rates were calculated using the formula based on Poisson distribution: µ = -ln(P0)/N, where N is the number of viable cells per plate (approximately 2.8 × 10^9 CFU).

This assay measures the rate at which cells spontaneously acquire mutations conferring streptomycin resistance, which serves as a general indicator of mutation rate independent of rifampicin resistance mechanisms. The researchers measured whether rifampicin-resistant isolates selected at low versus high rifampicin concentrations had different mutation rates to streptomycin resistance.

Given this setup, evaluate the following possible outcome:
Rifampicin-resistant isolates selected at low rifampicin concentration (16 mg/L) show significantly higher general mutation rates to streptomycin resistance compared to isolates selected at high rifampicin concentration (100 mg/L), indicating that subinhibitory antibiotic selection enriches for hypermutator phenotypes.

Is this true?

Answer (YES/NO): NO